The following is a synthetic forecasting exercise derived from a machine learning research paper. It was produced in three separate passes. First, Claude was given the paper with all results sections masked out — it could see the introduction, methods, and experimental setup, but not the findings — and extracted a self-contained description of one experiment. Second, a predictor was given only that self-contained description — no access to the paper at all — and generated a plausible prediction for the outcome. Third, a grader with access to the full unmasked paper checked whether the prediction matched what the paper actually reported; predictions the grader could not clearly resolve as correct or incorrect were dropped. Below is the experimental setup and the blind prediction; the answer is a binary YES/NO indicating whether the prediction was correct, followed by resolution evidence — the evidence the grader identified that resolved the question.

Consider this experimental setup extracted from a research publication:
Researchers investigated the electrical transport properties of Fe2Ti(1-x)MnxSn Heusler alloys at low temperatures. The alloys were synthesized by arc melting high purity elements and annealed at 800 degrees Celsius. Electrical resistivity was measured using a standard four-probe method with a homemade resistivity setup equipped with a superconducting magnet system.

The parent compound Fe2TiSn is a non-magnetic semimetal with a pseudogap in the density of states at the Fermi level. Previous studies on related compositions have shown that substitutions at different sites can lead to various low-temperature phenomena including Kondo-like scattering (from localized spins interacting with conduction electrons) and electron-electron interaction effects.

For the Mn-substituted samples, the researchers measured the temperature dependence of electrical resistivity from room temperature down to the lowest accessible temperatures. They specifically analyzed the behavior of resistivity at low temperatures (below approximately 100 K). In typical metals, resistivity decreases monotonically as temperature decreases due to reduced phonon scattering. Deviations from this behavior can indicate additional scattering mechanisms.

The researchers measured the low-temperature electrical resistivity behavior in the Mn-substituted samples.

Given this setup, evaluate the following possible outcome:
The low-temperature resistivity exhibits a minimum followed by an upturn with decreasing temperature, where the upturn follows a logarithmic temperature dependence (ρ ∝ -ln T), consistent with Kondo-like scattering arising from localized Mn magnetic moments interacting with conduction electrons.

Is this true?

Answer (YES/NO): NO